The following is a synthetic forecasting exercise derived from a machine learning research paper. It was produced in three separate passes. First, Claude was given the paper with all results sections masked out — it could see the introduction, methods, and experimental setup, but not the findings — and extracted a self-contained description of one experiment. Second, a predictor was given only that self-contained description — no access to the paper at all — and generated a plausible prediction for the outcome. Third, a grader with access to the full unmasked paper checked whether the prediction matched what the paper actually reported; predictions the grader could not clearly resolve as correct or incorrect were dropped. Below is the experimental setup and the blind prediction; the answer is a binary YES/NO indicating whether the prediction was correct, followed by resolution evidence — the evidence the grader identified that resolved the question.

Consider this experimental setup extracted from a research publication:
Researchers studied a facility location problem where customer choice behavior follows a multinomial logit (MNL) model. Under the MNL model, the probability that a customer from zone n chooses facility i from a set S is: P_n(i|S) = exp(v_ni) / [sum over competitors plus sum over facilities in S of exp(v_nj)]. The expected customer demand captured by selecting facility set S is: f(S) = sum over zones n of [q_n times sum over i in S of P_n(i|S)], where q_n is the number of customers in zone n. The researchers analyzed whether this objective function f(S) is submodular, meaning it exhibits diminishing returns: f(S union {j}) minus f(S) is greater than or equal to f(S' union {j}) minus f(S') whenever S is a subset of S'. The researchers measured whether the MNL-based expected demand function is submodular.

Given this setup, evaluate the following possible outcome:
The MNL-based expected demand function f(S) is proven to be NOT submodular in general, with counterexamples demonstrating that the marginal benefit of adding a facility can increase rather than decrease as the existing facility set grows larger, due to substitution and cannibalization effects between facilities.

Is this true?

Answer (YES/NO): NO